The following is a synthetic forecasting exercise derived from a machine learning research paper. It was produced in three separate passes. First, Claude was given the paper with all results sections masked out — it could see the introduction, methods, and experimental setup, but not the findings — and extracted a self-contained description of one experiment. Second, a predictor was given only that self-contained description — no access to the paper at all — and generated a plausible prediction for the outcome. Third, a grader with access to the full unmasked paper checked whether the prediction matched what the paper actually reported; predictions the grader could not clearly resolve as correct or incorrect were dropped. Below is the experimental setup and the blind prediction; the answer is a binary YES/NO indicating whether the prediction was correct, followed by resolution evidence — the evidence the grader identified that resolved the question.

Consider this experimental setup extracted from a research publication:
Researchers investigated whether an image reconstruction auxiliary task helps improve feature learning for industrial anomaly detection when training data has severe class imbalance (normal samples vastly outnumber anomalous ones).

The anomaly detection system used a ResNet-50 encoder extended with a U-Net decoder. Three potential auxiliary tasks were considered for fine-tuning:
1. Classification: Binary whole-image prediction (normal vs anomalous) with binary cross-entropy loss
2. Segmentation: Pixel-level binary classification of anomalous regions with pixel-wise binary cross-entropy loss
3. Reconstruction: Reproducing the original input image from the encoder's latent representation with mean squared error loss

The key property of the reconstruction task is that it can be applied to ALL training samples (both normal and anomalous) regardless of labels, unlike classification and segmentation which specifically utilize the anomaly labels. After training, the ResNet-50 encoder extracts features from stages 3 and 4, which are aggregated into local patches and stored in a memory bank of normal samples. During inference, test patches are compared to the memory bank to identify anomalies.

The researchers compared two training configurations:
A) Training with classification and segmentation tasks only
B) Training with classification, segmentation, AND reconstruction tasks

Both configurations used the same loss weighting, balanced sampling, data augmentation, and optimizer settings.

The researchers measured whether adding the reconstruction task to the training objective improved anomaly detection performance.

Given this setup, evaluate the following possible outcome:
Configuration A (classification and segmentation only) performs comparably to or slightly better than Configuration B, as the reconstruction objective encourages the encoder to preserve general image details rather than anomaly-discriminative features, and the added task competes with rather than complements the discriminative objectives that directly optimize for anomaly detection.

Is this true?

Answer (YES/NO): NO